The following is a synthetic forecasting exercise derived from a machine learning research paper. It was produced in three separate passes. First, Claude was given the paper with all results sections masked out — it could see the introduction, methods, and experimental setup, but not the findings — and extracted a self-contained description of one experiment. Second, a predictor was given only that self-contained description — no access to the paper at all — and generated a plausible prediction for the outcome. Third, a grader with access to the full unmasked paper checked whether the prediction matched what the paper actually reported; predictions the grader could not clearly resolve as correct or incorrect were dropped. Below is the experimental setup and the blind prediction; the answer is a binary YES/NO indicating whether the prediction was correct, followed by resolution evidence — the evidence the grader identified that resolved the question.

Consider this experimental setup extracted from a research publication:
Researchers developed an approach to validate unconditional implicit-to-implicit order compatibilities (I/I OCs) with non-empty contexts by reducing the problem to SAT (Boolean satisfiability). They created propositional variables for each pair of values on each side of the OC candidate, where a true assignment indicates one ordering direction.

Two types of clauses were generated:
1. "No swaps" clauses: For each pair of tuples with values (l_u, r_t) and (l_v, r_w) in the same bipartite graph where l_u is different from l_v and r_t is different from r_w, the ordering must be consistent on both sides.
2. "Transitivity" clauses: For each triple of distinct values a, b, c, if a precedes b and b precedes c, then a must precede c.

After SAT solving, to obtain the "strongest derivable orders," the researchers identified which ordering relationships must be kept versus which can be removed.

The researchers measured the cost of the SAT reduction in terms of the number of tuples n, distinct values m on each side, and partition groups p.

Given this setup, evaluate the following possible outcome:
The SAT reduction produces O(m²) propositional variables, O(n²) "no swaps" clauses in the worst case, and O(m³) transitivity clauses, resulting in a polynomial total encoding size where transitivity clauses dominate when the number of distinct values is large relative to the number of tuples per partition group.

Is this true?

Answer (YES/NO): NO